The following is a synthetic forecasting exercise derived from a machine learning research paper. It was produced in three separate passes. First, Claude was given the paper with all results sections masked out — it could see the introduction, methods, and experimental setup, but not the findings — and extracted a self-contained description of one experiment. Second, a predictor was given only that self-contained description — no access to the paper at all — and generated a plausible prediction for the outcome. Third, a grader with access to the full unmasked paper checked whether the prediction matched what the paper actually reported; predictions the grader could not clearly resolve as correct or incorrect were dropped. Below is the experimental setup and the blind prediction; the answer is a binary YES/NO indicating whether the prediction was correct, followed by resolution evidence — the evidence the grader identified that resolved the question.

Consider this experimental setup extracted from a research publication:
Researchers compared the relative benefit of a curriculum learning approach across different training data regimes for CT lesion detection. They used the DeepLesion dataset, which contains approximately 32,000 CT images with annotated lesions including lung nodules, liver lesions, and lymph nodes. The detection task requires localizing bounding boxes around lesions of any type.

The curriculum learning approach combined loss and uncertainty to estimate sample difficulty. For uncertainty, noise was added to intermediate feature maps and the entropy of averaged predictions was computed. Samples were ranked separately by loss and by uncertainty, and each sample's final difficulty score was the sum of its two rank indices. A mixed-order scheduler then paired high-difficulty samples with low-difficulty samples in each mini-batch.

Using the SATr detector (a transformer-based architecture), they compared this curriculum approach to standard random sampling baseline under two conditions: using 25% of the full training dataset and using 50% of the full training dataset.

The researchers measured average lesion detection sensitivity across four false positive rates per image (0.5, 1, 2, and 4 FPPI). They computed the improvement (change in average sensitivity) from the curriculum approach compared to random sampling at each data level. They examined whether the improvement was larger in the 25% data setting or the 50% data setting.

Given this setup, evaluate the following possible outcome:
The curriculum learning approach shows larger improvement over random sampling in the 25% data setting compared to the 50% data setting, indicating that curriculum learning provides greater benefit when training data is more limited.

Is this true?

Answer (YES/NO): YES